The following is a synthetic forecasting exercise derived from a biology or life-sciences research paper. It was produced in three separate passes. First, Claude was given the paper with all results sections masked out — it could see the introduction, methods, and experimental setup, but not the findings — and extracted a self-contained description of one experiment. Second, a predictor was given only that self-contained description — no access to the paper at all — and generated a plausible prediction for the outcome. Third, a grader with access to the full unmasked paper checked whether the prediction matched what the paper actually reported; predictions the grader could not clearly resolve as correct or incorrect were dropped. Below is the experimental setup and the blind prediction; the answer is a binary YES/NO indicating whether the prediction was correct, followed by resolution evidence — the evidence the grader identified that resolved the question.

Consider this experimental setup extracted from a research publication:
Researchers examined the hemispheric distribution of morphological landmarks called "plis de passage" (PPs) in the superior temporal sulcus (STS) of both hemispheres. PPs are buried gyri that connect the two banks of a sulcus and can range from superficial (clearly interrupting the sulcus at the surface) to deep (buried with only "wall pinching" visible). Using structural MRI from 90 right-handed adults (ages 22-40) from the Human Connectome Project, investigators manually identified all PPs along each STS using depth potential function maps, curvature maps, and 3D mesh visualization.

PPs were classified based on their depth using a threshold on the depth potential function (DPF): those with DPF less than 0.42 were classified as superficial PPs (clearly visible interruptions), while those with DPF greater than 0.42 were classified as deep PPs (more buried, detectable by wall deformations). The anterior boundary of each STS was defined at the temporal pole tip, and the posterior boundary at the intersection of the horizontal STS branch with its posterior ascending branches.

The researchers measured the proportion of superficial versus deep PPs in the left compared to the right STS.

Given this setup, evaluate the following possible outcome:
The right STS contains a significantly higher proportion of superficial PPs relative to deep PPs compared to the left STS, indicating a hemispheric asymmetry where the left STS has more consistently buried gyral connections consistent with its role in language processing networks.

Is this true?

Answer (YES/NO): NO